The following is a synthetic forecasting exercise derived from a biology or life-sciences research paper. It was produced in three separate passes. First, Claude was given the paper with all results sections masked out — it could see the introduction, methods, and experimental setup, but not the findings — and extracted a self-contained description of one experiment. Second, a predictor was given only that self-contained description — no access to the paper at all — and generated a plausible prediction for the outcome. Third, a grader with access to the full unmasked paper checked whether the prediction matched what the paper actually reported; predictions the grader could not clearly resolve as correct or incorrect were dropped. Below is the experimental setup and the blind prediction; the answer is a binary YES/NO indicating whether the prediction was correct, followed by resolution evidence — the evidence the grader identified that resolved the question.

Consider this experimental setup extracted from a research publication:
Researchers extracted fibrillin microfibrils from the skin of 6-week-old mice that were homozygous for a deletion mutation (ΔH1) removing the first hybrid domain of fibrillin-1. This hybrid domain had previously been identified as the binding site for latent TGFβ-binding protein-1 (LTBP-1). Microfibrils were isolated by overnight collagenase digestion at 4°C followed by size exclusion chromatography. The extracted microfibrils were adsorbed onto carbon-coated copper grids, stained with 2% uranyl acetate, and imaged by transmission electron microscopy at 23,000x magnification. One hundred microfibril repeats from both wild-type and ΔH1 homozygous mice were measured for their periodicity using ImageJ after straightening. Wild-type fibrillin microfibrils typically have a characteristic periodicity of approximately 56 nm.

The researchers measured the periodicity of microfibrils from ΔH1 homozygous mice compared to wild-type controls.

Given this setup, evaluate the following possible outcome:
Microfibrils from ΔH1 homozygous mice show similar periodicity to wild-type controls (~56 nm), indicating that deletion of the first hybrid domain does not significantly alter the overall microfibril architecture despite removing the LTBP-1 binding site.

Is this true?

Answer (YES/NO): NO